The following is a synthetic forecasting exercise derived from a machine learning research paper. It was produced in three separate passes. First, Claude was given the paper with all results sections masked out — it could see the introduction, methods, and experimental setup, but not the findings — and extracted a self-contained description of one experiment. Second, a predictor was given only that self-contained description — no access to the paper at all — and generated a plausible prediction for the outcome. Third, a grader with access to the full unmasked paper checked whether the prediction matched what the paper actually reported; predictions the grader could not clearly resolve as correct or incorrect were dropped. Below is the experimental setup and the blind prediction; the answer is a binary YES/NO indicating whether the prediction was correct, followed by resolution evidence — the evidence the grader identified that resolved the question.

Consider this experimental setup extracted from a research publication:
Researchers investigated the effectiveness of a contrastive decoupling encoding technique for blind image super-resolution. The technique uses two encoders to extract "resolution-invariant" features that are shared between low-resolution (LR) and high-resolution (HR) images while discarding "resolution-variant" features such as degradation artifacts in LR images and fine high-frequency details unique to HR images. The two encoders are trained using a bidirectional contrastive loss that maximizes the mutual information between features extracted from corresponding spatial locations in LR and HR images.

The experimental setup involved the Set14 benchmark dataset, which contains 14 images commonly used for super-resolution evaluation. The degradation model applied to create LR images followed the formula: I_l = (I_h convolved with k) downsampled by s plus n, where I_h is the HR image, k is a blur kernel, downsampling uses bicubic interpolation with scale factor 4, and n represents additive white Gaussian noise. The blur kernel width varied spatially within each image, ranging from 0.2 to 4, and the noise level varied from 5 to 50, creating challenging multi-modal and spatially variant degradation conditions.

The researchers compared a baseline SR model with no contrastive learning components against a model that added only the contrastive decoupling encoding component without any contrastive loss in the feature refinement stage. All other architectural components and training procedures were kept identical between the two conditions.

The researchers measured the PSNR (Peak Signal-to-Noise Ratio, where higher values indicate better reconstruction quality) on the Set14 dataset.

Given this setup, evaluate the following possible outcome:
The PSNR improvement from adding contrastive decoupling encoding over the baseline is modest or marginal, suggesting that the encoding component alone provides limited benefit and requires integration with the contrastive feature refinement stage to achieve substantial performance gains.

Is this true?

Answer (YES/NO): NO